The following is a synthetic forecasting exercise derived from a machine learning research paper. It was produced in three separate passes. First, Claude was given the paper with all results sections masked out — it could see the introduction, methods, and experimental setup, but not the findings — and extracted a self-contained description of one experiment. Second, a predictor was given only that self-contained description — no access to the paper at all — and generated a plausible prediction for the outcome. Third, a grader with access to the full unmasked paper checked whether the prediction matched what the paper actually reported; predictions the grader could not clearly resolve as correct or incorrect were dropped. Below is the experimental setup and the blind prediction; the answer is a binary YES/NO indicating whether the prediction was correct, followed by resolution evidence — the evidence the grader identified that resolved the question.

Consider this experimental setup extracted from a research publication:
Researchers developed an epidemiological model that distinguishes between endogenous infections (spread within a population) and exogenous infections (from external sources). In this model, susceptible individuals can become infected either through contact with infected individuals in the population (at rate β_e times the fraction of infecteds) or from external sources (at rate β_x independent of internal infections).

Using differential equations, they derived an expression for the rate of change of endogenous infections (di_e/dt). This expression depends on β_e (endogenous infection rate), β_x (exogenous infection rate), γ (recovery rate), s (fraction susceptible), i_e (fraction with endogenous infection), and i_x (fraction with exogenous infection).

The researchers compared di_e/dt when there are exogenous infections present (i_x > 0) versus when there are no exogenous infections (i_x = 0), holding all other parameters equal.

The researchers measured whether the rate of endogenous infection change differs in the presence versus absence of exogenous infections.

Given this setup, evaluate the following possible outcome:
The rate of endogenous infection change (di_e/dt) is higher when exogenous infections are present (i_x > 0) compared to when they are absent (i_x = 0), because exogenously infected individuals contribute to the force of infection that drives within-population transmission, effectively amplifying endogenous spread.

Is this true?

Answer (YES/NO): YES